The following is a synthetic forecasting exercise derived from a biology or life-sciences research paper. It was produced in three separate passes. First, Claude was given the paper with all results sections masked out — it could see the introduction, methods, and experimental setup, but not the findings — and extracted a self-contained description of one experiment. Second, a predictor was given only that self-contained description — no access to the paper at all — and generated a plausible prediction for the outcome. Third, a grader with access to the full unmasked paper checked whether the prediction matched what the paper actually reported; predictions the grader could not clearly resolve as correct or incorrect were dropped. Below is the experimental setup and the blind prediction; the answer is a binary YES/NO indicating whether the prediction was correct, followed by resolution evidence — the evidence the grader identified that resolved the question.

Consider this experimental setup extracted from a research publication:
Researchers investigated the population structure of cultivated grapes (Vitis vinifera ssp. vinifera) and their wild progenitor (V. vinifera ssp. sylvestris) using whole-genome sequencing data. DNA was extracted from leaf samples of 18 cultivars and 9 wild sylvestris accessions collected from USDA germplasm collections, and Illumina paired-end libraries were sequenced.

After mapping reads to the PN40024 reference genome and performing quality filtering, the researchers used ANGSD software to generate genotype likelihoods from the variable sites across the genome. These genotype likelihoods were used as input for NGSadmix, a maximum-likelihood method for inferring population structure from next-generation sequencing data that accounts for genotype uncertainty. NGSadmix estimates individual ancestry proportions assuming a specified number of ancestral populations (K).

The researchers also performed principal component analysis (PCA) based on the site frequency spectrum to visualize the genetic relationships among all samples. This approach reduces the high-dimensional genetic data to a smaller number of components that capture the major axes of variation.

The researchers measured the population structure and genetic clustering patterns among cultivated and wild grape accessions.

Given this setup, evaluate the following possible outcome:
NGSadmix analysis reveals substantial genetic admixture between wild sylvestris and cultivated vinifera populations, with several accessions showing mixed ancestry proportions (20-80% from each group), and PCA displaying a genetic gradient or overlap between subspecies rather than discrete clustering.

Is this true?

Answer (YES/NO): NO